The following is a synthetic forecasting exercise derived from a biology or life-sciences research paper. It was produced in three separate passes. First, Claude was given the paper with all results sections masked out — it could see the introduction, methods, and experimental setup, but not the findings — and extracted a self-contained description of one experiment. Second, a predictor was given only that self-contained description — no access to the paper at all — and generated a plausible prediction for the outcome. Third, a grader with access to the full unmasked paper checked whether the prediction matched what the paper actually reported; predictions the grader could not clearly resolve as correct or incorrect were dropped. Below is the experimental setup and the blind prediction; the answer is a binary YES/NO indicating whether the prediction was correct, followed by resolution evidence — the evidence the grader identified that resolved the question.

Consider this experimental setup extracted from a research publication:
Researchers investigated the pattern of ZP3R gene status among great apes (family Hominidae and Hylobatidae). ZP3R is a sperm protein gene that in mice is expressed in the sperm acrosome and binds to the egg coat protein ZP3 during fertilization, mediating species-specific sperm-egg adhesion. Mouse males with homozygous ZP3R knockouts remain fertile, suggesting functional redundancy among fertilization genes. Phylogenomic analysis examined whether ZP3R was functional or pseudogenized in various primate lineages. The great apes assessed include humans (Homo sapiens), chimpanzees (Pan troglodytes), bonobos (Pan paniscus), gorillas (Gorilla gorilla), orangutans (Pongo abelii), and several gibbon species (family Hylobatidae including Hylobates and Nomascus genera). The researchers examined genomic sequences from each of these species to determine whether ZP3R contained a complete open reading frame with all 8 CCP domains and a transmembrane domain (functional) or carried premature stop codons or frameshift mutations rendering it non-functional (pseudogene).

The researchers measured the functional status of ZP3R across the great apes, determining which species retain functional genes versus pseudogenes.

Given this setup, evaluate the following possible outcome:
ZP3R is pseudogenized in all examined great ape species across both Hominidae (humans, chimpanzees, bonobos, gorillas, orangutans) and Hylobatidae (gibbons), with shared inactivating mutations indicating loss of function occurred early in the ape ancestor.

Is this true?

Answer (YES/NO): NO